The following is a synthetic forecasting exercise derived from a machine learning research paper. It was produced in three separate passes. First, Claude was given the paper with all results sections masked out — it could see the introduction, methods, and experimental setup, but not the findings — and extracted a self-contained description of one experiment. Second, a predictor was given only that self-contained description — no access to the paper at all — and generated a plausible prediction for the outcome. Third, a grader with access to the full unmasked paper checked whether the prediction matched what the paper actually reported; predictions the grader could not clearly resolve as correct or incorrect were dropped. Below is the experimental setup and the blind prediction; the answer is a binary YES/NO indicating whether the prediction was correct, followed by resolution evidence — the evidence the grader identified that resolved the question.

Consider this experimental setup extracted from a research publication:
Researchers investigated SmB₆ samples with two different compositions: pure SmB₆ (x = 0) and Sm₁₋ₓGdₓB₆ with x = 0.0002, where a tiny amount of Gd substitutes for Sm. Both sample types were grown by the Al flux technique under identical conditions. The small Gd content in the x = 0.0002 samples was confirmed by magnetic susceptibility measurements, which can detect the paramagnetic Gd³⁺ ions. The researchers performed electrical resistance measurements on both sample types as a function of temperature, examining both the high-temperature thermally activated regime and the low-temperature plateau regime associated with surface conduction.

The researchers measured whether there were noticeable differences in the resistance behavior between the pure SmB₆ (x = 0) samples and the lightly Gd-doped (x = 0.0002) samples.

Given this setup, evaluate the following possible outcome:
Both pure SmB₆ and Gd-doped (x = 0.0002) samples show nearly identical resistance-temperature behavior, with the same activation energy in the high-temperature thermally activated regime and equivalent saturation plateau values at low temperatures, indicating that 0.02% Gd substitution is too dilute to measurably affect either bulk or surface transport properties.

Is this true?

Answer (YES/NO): YES